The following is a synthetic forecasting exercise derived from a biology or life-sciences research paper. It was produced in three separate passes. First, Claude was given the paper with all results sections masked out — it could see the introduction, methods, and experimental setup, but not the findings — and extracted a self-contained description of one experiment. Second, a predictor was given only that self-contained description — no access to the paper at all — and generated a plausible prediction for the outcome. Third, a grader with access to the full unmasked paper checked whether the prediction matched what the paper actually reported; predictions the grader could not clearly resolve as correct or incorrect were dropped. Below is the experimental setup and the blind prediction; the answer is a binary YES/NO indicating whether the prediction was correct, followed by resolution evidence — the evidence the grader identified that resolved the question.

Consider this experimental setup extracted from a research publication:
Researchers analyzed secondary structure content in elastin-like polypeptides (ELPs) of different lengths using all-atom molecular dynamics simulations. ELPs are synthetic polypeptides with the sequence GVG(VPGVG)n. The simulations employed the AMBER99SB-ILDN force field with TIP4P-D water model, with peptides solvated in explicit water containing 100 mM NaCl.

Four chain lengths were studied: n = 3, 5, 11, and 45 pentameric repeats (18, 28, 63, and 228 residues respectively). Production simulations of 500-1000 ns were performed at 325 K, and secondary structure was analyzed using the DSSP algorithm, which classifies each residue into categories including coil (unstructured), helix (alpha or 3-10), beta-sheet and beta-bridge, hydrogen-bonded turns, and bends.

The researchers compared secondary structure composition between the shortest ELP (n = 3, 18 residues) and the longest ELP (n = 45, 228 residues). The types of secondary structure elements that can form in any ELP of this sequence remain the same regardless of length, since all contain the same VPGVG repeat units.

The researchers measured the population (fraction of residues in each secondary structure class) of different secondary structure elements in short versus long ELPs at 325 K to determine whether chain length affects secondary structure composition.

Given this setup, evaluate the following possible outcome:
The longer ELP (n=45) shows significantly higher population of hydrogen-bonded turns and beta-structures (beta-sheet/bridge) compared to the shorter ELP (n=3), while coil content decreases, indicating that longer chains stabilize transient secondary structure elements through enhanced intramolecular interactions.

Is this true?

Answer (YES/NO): YES